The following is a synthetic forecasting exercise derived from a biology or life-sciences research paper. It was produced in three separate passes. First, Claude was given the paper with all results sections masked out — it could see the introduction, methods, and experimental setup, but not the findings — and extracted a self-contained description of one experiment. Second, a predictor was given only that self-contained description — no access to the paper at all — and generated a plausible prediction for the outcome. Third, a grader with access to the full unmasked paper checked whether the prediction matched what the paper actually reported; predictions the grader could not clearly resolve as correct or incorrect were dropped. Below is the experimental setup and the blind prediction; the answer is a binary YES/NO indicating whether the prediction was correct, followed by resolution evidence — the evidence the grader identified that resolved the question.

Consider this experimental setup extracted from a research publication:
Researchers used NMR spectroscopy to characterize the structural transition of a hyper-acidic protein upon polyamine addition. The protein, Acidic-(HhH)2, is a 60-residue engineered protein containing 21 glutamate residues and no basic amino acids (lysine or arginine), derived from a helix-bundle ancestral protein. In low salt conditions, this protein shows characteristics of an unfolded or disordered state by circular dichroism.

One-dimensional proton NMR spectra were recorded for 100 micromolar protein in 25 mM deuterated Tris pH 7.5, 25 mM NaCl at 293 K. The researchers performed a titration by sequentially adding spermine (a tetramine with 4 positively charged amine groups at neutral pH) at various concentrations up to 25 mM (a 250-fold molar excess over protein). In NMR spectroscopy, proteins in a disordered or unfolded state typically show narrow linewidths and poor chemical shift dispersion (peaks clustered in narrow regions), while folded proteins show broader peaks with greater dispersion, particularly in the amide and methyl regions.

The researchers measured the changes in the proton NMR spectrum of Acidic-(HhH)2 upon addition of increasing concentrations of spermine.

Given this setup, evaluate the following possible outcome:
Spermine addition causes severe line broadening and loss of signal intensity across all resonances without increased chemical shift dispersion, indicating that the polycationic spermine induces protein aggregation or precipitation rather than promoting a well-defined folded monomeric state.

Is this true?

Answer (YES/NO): NO